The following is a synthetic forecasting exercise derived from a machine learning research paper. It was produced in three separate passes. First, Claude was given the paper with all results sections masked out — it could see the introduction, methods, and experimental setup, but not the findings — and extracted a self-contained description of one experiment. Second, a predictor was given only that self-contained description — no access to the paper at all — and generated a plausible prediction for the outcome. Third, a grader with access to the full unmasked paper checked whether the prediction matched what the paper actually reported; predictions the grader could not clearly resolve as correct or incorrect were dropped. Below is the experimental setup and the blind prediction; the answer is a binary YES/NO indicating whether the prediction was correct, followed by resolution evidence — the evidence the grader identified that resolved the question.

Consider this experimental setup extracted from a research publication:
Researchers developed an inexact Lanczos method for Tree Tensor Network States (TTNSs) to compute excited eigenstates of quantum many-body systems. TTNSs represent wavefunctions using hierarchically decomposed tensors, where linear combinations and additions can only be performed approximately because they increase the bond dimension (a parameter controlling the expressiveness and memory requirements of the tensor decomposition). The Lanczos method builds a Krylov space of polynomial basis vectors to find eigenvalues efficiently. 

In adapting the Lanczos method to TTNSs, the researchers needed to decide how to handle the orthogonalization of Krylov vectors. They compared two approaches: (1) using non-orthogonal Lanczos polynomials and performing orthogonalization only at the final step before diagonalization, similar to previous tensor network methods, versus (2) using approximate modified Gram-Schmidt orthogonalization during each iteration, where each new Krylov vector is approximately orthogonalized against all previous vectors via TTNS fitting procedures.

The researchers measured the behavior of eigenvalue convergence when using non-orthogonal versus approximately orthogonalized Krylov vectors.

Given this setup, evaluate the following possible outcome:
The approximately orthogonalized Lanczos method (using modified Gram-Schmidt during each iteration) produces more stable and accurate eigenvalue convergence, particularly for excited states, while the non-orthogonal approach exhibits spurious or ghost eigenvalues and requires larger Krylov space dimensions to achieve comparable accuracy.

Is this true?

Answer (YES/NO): NO